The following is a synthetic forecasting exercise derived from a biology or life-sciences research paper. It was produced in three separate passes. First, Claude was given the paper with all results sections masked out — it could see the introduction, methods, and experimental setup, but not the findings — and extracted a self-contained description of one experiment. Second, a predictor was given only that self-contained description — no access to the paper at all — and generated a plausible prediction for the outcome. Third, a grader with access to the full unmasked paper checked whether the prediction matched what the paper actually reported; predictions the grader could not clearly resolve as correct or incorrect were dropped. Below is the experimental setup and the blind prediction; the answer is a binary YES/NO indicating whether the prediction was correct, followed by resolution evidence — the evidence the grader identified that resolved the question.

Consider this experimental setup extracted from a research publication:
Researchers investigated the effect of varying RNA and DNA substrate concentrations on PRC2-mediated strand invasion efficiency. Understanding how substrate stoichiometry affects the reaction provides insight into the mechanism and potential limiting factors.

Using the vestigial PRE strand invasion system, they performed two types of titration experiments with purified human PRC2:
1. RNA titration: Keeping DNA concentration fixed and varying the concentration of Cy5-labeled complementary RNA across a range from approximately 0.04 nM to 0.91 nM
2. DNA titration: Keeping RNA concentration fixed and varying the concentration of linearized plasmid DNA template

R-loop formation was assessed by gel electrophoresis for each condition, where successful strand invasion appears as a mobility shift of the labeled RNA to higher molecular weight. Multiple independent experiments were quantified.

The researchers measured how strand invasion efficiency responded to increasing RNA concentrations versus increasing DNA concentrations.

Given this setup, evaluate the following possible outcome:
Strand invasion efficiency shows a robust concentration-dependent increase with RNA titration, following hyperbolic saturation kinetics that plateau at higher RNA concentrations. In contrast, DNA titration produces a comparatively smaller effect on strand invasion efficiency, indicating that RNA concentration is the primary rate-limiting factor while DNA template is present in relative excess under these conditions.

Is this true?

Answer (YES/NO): NO